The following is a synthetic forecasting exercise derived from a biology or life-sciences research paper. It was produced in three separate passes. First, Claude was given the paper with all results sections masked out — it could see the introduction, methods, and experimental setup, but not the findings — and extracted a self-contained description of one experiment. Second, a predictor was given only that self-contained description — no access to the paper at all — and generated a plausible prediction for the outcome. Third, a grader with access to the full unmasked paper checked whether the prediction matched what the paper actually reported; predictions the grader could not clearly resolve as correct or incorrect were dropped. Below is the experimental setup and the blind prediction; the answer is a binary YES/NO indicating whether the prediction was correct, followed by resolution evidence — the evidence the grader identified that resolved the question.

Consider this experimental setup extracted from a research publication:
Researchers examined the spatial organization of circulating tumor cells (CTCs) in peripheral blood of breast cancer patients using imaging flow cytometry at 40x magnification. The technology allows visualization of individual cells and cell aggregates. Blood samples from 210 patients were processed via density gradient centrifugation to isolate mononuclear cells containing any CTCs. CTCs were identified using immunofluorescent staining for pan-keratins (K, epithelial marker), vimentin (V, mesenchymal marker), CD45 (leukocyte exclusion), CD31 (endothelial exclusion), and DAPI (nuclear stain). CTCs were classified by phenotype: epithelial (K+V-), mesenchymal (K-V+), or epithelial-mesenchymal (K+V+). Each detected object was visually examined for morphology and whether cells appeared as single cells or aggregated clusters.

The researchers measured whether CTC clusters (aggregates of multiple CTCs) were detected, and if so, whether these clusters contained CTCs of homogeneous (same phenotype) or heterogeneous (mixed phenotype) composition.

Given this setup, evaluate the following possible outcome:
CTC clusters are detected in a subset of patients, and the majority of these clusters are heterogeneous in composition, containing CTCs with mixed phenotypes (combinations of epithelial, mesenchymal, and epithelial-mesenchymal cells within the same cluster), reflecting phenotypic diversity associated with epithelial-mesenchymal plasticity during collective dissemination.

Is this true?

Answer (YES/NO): NO